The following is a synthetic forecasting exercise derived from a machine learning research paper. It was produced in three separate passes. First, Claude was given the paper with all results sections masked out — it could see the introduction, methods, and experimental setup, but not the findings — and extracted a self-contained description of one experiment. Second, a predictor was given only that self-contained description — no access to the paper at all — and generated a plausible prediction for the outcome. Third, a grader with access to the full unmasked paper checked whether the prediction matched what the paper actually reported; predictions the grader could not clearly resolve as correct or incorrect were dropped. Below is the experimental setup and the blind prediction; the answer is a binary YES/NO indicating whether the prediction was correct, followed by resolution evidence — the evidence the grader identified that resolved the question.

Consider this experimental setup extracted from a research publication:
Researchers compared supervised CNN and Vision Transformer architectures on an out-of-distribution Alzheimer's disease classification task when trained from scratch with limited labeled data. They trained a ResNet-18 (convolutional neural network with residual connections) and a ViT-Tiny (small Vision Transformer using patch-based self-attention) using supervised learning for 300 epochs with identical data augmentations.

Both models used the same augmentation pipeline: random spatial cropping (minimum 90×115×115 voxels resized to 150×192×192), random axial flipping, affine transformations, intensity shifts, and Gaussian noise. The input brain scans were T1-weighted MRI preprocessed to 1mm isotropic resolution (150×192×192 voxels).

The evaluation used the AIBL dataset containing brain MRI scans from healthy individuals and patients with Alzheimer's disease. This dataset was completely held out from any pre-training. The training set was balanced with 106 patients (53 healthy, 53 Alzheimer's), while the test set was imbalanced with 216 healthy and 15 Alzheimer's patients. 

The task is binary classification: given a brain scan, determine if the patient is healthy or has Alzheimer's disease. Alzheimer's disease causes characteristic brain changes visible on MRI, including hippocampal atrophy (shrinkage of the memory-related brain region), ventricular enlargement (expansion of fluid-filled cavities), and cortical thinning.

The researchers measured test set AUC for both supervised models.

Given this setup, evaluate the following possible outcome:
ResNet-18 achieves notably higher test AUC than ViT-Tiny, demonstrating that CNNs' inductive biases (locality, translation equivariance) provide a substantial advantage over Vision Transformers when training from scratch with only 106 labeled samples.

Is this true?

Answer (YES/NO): NO